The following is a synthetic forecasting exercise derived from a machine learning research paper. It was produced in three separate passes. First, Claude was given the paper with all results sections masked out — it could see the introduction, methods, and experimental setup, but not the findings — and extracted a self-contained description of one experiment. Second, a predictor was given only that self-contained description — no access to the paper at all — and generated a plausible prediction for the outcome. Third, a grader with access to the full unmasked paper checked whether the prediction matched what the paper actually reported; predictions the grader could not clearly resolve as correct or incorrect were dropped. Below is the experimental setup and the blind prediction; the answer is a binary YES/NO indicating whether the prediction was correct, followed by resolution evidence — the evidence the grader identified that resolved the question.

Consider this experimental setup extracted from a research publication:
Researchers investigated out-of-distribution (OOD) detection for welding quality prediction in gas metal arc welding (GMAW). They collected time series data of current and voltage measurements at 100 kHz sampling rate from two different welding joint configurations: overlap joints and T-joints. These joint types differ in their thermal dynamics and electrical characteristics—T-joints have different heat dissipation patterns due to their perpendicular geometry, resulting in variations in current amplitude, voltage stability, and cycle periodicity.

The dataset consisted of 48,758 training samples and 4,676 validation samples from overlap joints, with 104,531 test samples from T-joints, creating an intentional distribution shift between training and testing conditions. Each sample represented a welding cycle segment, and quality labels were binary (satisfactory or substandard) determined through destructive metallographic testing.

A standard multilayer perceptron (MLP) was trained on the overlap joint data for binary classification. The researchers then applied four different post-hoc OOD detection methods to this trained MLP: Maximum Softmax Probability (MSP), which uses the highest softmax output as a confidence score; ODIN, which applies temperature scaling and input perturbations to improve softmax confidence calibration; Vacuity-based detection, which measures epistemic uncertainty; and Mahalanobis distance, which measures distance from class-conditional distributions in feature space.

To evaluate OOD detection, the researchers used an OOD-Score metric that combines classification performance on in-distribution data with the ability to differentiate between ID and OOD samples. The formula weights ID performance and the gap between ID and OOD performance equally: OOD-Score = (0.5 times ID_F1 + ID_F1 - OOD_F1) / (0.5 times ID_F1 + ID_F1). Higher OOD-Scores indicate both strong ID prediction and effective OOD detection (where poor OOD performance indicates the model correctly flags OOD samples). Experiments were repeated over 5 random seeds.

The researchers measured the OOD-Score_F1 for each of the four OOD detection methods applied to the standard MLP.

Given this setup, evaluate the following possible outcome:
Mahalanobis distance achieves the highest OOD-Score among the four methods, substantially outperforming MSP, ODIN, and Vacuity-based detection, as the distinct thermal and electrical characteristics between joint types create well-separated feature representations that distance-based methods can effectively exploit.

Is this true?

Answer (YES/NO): NO